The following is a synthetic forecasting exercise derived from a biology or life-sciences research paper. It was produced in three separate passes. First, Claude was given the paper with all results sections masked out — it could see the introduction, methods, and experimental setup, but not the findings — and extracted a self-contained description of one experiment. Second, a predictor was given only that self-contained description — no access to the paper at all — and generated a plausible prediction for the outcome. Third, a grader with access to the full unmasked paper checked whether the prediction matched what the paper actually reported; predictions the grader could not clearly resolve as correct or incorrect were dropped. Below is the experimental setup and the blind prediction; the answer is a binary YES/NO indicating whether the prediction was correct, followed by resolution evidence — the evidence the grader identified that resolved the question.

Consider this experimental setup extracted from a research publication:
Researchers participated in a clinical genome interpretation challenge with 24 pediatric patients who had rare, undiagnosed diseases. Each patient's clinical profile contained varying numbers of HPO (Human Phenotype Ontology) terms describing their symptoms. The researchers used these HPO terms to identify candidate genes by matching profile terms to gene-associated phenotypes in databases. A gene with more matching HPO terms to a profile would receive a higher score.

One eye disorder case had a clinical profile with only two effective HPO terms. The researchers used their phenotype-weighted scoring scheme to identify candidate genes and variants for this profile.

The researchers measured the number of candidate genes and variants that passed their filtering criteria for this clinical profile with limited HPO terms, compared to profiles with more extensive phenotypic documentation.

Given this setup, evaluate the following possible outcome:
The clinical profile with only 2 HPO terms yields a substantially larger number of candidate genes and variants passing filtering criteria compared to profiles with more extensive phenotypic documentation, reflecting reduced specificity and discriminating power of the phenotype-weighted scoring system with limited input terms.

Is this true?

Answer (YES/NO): YES